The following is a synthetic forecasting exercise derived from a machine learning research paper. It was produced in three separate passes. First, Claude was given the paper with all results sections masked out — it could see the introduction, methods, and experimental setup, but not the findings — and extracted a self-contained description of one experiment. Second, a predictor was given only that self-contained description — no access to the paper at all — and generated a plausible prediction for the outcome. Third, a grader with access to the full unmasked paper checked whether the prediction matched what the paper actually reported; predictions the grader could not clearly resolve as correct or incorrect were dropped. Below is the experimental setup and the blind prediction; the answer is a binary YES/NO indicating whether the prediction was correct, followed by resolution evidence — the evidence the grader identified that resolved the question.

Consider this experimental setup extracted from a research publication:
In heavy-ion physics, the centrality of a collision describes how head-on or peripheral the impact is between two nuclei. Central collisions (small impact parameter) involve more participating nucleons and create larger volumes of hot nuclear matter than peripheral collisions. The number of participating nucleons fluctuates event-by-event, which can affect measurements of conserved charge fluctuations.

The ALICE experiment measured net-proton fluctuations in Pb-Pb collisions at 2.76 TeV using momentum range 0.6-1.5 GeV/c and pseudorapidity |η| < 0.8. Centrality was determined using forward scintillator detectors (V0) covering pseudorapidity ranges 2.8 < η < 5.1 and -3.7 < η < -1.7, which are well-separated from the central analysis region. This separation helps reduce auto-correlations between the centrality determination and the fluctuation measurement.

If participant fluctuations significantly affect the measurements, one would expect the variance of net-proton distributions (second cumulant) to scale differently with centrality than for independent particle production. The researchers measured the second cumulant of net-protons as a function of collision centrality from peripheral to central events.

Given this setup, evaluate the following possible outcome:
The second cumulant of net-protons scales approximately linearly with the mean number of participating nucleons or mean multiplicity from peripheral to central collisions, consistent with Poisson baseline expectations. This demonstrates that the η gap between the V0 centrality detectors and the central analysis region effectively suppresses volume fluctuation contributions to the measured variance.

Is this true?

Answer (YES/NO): NO